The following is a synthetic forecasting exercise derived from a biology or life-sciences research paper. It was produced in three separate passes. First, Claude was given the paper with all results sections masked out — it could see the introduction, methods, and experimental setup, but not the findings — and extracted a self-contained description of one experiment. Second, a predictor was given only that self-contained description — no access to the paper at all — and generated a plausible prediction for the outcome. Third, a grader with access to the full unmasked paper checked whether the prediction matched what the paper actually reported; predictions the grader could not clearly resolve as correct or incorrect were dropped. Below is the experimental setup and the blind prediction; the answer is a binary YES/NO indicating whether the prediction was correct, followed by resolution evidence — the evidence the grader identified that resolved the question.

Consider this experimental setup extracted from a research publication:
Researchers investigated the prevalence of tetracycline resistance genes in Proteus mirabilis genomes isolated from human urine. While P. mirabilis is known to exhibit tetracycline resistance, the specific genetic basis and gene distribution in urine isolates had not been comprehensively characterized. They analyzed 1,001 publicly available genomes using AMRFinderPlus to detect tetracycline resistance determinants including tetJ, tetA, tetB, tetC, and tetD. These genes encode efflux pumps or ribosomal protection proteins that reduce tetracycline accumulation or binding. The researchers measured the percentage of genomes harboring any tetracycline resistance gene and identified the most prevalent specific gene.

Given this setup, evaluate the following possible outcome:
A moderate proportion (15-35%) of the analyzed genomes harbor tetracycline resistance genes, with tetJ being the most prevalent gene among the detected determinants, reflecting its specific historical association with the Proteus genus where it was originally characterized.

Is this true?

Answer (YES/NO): NO